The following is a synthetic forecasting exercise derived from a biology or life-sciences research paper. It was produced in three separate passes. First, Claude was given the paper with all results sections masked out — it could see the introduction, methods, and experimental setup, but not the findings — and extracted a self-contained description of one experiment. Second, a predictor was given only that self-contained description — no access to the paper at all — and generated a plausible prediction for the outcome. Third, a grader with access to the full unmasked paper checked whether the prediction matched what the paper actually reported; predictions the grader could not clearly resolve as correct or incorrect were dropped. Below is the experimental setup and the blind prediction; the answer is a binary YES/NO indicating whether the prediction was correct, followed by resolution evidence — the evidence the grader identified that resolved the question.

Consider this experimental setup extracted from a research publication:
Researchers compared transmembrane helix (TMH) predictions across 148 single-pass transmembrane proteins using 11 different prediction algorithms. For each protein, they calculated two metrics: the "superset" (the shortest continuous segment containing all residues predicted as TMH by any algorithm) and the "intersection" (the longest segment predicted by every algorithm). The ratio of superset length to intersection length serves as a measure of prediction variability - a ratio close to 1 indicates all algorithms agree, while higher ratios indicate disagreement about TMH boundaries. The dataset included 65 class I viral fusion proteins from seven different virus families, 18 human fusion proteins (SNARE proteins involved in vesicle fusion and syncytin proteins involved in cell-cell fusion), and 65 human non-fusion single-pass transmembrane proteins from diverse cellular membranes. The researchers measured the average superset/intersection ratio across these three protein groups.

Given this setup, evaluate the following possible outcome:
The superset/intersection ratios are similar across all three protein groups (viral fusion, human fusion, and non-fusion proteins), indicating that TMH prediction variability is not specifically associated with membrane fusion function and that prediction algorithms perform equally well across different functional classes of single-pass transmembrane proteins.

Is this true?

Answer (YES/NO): NO